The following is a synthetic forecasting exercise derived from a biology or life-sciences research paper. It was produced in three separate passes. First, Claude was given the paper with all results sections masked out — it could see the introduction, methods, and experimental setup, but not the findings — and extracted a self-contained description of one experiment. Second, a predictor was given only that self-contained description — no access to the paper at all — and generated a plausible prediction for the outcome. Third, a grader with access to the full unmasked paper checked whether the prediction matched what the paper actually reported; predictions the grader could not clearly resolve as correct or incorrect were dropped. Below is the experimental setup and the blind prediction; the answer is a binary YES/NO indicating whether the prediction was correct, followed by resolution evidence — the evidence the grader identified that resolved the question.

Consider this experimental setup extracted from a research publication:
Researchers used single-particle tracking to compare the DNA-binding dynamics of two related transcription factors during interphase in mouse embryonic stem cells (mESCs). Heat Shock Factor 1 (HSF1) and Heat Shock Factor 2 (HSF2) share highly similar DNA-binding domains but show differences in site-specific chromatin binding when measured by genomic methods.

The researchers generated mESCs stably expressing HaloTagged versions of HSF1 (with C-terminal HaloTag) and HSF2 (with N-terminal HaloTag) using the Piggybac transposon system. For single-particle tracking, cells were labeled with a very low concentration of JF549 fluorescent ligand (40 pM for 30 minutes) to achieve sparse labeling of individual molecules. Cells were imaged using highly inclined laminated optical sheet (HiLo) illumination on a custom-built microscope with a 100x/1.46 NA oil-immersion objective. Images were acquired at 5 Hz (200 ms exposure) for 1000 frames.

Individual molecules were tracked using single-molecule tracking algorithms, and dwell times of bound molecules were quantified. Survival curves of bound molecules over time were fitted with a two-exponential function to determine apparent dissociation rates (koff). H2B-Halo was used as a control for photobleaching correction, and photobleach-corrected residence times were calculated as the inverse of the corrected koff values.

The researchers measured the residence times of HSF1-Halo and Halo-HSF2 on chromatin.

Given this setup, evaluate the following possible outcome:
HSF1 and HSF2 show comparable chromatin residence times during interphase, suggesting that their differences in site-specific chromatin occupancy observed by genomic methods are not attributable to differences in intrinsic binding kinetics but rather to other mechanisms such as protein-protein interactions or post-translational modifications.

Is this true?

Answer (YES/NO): YES